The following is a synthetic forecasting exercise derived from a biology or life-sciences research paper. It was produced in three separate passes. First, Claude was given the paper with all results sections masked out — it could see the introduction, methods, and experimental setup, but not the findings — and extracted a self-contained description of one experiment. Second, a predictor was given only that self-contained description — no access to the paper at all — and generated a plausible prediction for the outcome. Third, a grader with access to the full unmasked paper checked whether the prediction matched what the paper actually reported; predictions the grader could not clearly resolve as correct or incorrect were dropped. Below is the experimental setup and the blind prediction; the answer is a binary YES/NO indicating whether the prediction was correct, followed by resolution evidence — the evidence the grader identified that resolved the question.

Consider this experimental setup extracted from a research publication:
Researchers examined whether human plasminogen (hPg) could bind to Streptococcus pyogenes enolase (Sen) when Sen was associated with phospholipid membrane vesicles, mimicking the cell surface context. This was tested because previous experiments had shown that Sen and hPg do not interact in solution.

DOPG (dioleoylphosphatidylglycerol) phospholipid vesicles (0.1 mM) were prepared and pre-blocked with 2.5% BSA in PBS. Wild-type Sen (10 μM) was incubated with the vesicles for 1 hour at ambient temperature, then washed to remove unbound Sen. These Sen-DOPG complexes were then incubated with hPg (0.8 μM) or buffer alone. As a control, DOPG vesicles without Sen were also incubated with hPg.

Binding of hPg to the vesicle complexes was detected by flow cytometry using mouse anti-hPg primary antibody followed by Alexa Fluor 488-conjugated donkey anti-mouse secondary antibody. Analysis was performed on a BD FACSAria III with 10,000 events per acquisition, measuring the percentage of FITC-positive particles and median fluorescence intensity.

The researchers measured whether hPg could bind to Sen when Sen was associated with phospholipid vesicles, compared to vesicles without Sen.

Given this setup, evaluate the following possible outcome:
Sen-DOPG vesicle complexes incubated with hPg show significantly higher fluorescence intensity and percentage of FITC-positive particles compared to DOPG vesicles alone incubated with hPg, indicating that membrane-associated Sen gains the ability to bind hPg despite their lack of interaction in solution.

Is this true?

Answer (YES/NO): YES